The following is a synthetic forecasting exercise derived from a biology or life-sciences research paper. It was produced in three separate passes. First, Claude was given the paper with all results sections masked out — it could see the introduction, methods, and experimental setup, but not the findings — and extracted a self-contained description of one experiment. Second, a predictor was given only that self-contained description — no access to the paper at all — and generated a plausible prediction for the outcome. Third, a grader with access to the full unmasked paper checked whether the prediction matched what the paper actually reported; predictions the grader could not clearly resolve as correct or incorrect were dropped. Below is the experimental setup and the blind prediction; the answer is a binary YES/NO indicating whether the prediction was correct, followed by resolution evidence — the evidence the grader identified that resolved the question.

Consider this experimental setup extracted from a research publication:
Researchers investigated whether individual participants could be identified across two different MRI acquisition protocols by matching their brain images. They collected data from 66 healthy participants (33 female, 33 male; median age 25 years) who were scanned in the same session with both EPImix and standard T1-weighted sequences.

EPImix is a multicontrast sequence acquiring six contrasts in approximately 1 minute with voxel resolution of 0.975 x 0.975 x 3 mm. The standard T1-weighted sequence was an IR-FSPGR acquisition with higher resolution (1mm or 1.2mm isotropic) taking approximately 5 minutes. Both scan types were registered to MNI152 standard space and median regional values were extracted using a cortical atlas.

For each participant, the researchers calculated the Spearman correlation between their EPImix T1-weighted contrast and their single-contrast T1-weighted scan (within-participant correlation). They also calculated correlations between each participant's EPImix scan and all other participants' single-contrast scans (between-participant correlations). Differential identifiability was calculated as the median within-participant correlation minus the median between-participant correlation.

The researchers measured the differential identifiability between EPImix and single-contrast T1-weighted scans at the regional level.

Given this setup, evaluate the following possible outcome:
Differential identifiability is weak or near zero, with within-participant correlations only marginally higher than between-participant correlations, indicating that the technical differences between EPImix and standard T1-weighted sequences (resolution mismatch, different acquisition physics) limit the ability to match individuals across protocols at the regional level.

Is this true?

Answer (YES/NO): NO